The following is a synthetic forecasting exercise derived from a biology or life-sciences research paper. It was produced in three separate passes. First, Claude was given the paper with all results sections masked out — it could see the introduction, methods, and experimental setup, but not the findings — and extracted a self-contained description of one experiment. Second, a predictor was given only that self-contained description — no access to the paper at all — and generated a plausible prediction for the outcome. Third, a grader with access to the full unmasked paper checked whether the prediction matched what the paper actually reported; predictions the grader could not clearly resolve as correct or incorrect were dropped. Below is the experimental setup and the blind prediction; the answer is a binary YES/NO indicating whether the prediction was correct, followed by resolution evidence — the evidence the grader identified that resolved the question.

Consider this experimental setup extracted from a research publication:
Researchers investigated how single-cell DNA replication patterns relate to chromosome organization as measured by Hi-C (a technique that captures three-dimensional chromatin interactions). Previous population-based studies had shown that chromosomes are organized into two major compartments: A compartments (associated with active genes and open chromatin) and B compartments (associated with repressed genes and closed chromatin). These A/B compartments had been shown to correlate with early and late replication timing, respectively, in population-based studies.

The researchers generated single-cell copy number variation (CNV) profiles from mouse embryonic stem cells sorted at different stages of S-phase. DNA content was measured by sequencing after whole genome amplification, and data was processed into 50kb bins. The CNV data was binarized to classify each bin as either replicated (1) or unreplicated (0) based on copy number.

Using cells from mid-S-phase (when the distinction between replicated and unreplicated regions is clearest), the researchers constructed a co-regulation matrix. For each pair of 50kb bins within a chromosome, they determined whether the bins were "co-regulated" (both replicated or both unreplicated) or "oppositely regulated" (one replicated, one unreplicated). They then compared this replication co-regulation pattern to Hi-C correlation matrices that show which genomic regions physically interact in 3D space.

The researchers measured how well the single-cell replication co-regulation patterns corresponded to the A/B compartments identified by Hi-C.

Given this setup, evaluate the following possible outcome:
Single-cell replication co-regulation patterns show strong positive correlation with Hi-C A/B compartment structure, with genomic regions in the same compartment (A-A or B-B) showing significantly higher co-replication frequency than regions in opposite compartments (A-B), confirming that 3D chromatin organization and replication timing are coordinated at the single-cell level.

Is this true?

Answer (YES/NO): YES